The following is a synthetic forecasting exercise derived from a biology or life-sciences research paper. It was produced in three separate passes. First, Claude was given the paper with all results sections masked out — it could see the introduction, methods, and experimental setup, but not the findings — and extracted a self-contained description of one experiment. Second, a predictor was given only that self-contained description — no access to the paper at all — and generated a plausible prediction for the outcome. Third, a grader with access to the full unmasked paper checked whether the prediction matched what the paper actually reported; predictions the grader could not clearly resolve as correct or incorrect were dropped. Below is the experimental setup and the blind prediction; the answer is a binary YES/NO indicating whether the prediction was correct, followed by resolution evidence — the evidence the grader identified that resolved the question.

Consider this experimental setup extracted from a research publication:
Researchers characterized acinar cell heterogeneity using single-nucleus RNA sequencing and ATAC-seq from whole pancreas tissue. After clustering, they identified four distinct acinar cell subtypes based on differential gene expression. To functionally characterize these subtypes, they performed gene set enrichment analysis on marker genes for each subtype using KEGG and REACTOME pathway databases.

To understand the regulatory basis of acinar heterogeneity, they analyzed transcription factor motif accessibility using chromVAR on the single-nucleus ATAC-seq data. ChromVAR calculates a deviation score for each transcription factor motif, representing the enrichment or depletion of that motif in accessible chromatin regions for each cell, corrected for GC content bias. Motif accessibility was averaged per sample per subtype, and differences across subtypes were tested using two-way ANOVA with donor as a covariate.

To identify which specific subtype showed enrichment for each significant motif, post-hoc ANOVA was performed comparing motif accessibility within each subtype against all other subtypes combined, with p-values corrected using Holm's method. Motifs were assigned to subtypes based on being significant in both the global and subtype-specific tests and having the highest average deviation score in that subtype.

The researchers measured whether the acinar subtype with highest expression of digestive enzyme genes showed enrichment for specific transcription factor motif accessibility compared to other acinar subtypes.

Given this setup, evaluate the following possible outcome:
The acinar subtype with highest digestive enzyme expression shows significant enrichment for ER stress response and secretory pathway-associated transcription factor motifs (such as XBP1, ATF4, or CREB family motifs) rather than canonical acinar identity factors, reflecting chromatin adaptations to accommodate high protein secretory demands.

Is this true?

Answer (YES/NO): NO